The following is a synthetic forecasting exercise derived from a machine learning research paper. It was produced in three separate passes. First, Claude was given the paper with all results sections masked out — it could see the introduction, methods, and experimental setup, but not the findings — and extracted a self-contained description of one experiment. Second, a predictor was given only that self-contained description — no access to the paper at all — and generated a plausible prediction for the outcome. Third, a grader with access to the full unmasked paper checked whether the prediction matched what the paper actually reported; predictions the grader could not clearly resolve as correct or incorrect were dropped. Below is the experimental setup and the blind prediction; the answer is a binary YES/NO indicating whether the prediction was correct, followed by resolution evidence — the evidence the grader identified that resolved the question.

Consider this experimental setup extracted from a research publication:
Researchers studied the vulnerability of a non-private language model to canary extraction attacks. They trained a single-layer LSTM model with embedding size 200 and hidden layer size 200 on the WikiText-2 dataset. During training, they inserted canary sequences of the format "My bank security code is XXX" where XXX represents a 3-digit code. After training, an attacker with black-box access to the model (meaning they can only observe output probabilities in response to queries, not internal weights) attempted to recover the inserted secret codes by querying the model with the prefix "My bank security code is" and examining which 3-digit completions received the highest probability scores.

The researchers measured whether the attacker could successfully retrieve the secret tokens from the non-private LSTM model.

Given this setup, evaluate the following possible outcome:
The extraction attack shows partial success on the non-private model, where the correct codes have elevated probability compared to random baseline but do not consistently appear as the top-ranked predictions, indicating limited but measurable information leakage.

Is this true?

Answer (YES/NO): NO